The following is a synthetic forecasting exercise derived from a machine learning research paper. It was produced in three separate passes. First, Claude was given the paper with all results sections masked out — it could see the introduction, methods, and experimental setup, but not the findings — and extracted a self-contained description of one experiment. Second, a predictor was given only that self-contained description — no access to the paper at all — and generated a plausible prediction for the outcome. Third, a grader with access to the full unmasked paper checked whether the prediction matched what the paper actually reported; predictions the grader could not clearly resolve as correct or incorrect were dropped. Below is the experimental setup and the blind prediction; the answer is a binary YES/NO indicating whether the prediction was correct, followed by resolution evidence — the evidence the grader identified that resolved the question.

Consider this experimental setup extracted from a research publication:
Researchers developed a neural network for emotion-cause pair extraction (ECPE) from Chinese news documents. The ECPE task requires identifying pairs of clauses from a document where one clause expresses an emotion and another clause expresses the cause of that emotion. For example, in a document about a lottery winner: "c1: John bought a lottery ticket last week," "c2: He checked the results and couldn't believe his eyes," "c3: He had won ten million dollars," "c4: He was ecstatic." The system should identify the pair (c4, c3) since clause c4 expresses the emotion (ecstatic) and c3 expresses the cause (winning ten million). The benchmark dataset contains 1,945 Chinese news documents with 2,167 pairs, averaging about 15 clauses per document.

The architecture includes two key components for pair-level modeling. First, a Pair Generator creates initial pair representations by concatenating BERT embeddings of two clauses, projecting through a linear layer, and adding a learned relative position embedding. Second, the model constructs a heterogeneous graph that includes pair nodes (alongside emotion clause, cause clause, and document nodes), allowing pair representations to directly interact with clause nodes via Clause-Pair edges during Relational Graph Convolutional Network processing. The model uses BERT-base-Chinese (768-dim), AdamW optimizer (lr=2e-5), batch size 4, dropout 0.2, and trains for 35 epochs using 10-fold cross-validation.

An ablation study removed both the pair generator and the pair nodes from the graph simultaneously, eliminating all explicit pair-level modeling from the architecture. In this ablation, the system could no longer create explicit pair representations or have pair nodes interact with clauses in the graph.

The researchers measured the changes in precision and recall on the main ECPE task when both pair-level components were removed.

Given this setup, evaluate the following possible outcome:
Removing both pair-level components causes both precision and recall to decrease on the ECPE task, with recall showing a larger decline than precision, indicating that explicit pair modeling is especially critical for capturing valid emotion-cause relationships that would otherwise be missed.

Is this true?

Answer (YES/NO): NO